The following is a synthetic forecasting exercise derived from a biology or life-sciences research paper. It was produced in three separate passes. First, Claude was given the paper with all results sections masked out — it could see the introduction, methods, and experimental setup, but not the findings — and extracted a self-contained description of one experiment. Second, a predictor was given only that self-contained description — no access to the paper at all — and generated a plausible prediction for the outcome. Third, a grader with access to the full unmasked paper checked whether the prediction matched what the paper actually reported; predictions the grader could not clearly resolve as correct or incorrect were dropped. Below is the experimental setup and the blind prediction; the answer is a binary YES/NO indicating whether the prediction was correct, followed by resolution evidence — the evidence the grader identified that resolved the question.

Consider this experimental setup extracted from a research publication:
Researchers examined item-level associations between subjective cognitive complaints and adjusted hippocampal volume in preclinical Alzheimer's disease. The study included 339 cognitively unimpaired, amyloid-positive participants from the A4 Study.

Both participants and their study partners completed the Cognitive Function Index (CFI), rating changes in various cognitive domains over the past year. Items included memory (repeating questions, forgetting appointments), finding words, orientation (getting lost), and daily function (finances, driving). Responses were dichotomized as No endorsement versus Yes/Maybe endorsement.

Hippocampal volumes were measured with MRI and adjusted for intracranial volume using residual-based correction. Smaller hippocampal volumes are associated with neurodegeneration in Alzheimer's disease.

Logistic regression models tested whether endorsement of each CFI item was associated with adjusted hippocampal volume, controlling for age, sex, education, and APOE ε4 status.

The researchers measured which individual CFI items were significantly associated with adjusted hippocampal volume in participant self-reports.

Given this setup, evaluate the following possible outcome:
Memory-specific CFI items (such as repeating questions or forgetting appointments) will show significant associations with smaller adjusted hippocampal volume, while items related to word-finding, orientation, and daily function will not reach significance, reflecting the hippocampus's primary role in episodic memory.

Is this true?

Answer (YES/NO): NO